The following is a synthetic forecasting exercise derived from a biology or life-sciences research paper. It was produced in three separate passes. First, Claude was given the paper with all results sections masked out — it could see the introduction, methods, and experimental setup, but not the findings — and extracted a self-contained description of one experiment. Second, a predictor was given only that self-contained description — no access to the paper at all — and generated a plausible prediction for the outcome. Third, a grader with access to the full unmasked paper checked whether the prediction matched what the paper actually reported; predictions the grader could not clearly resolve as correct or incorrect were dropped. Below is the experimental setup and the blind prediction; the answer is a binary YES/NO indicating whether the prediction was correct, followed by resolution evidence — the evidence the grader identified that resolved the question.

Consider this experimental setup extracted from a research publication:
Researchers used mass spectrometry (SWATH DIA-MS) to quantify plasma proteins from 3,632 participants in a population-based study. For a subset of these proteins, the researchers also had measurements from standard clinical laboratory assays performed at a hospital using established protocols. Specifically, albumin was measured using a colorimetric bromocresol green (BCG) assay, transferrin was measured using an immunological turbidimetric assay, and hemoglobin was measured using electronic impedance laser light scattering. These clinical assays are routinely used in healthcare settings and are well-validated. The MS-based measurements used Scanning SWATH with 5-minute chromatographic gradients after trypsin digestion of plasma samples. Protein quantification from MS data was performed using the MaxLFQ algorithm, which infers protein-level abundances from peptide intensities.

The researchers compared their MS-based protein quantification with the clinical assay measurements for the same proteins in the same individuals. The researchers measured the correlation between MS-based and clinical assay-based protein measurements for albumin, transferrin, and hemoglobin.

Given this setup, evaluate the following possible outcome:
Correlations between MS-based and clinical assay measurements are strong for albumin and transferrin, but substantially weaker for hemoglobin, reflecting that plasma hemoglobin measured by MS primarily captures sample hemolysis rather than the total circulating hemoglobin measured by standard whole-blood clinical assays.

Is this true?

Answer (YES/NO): NO